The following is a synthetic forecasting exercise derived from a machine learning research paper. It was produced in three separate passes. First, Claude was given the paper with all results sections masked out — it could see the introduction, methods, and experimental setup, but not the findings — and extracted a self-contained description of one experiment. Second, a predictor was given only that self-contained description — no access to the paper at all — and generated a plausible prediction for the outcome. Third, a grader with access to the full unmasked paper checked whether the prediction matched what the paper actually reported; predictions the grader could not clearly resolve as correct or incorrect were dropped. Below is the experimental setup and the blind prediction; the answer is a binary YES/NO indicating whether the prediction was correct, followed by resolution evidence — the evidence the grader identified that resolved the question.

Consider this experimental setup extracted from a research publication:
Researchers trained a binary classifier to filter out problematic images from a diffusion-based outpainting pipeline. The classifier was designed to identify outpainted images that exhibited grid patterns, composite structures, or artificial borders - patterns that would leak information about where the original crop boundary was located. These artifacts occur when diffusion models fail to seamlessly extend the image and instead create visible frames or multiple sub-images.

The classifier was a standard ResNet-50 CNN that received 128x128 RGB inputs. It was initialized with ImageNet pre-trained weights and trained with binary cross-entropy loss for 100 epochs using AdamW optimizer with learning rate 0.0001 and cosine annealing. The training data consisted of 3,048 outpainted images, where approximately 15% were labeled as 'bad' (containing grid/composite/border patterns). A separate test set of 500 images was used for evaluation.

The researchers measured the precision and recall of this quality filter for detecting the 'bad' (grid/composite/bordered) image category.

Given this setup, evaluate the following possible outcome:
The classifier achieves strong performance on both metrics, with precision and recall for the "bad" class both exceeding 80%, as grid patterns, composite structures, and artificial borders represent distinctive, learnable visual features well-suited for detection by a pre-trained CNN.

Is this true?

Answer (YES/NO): NO